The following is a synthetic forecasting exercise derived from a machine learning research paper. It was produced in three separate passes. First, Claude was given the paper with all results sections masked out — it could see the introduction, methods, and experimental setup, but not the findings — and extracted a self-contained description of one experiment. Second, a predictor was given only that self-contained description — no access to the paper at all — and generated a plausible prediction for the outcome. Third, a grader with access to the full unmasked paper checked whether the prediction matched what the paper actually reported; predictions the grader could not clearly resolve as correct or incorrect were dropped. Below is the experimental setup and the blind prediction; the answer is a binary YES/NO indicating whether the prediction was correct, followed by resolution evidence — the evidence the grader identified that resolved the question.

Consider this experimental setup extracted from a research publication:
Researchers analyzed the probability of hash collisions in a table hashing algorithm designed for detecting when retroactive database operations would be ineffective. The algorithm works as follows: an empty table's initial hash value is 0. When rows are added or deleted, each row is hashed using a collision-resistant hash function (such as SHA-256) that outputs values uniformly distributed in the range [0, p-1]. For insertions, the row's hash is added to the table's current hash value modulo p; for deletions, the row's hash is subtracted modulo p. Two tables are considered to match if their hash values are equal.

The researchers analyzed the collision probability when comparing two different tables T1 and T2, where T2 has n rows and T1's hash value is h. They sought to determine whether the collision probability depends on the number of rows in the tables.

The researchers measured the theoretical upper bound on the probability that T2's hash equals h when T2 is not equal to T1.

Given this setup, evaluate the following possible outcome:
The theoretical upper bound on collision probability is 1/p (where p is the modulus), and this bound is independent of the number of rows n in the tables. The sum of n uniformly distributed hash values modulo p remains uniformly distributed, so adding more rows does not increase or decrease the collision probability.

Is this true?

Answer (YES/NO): YES